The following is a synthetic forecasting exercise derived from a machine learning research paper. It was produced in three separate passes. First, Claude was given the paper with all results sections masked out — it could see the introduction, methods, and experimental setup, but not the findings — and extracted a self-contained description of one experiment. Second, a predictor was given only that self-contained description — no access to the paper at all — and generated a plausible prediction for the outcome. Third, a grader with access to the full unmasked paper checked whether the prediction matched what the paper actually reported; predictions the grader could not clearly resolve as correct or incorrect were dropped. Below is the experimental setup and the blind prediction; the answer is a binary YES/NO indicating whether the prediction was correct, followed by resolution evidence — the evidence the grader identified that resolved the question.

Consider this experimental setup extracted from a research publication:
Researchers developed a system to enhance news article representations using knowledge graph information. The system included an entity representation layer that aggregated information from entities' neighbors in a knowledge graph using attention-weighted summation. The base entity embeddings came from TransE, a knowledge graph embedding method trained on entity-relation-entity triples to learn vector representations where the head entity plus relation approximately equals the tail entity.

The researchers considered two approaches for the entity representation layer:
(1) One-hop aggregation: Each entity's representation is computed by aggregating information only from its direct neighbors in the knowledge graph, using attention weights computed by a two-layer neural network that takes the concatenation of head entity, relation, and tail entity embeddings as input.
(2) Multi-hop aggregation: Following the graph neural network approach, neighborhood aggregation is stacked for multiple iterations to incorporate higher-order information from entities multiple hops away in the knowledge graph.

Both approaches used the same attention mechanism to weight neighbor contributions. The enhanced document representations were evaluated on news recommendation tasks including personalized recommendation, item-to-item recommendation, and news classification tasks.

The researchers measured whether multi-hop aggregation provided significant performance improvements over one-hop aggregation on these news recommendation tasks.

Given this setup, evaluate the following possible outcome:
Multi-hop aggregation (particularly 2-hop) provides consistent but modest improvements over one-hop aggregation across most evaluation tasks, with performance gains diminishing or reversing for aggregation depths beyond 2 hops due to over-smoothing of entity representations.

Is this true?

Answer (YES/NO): NO